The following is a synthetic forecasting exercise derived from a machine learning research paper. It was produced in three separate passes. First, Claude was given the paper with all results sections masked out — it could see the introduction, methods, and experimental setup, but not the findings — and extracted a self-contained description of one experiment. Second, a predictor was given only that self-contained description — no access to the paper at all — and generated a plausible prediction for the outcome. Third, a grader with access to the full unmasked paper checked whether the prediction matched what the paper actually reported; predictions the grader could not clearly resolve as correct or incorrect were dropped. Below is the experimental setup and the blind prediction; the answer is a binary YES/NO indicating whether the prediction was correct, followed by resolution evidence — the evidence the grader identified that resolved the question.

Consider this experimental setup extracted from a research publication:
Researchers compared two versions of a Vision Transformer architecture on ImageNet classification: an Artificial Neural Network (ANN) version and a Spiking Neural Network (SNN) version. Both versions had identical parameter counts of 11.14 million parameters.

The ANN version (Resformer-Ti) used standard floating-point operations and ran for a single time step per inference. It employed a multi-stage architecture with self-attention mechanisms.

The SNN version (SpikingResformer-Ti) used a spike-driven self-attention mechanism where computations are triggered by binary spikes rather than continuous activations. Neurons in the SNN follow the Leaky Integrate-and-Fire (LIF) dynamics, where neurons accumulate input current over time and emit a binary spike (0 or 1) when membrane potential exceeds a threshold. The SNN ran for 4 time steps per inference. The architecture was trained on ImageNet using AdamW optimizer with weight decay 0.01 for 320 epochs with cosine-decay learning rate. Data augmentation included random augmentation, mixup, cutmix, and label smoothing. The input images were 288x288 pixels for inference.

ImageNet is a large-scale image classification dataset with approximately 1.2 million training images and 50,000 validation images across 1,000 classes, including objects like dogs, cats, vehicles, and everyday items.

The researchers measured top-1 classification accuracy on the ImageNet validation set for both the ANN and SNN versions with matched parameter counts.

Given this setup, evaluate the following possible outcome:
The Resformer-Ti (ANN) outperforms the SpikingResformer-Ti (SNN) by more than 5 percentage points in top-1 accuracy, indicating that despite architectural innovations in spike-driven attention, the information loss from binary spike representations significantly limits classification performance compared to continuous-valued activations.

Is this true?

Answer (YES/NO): NO